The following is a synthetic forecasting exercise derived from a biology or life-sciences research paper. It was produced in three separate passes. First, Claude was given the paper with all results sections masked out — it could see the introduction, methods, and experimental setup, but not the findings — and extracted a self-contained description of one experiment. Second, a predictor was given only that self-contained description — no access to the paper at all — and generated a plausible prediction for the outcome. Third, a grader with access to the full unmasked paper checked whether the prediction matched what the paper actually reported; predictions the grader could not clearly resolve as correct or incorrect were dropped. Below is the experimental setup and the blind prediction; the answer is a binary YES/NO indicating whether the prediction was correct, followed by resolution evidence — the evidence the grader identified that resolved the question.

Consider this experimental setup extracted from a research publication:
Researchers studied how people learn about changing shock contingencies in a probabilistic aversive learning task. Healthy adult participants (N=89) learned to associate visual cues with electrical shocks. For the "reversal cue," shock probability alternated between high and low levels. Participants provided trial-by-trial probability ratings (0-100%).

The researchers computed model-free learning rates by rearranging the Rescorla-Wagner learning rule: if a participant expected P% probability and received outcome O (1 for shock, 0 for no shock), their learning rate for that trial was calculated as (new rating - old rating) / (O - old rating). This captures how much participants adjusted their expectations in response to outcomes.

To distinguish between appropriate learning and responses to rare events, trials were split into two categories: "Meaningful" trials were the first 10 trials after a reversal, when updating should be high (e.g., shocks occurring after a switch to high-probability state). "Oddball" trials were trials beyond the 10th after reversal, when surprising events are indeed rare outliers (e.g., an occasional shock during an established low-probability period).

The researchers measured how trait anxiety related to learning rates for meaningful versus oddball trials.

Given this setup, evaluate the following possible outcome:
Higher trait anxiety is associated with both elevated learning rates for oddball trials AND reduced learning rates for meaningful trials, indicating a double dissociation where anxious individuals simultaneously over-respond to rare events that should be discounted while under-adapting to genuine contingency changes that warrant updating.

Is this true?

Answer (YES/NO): NO